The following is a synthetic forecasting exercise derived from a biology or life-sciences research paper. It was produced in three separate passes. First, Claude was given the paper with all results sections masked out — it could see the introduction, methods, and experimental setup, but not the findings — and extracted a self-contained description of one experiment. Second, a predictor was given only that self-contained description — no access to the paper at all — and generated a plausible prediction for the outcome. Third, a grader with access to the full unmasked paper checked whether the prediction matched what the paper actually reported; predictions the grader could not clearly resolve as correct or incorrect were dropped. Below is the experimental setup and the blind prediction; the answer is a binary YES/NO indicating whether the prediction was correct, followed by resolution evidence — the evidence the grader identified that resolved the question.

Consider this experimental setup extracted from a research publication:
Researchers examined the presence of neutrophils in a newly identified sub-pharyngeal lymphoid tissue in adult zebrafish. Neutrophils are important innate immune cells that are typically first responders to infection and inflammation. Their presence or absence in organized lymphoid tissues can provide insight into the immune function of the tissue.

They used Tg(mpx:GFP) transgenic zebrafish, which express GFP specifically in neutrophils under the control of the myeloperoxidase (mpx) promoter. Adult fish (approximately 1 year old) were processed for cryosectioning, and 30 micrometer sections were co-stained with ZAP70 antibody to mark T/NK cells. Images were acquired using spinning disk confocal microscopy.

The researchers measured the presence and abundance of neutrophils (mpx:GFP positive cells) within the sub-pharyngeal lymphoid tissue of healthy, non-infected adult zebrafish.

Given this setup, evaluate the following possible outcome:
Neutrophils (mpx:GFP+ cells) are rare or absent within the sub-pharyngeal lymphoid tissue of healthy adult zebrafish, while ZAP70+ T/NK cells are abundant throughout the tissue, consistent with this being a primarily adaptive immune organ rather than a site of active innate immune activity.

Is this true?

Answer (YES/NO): YES